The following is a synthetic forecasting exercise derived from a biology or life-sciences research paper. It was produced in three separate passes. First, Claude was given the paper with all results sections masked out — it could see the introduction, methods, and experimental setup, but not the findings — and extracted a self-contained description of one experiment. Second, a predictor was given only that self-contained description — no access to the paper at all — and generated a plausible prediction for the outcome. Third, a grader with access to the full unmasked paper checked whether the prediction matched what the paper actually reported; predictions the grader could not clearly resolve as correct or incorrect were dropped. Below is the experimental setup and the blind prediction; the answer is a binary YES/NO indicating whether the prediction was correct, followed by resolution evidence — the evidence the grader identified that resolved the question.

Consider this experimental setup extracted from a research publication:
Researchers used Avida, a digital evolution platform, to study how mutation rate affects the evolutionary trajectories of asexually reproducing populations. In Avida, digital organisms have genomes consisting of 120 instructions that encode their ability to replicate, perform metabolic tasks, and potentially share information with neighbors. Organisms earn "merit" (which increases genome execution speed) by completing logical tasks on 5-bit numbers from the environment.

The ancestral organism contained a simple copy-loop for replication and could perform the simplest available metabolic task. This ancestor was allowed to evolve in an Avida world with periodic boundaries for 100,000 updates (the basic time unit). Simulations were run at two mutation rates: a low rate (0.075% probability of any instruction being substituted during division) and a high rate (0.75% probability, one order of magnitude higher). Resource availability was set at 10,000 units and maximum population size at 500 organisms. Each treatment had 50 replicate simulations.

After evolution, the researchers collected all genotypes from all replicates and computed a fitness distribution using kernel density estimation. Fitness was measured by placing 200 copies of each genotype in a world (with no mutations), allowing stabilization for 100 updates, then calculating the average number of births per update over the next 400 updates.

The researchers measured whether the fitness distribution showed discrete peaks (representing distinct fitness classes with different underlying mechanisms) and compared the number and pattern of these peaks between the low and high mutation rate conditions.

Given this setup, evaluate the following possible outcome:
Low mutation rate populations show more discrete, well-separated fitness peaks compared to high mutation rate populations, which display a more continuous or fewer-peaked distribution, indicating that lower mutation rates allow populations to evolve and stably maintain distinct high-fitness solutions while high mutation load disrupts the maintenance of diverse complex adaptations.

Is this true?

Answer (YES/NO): YES